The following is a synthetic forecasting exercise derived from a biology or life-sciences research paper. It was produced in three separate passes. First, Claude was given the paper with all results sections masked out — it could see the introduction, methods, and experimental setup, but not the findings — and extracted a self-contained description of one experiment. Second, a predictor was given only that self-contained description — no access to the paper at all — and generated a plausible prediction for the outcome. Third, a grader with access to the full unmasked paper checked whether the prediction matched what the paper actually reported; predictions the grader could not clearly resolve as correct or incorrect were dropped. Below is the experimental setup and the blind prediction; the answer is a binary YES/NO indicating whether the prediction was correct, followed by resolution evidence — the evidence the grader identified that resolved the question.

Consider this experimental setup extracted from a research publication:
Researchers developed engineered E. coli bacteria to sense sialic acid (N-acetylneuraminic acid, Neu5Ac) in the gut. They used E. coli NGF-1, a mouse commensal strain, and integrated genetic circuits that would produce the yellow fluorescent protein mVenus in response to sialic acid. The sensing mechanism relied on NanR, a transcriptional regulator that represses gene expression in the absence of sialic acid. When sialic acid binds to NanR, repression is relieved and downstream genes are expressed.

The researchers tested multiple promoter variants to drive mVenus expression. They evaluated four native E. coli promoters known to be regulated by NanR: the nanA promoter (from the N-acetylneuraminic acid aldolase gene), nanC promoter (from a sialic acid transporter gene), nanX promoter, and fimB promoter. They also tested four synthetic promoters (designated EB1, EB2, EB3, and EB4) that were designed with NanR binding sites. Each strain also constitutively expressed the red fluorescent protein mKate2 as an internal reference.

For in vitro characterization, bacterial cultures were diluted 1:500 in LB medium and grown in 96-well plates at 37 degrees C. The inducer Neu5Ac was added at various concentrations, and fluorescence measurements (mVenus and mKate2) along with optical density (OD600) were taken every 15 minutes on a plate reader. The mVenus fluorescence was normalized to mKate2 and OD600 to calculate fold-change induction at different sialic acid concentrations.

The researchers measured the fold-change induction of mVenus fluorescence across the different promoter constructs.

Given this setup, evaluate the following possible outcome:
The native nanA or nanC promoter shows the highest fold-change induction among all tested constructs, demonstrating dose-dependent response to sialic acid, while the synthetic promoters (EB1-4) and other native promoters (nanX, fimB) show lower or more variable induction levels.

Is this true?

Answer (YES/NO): NO